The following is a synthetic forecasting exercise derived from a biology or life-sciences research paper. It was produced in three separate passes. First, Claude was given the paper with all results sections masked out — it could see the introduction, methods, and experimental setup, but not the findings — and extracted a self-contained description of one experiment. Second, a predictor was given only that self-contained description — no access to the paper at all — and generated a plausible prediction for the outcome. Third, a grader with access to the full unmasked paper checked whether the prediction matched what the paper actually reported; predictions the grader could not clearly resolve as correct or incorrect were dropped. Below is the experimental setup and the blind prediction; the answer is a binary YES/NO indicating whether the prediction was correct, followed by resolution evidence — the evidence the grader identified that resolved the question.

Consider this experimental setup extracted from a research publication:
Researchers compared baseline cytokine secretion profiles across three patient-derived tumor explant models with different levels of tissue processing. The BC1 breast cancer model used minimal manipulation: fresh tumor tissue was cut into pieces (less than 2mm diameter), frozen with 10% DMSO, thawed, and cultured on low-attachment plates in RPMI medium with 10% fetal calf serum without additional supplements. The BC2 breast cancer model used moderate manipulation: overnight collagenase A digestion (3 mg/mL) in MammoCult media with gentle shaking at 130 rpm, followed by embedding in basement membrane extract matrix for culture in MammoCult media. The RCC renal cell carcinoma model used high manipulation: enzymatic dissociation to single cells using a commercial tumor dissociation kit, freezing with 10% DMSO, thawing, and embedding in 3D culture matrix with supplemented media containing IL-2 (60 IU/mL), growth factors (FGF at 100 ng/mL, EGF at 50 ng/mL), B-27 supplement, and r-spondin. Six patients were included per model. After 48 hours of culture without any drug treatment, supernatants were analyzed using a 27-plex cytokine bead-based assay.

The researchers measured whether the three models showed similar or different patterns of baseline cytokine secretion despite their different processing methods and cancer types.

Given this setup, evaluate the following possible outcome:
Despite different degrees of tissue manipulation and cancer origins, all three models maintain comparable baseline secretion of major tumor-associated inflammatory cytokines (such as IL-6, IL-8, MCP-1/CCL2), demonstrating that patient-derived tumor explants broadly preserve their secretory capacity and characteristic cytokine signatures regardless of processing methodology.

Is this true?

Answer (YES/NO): YES